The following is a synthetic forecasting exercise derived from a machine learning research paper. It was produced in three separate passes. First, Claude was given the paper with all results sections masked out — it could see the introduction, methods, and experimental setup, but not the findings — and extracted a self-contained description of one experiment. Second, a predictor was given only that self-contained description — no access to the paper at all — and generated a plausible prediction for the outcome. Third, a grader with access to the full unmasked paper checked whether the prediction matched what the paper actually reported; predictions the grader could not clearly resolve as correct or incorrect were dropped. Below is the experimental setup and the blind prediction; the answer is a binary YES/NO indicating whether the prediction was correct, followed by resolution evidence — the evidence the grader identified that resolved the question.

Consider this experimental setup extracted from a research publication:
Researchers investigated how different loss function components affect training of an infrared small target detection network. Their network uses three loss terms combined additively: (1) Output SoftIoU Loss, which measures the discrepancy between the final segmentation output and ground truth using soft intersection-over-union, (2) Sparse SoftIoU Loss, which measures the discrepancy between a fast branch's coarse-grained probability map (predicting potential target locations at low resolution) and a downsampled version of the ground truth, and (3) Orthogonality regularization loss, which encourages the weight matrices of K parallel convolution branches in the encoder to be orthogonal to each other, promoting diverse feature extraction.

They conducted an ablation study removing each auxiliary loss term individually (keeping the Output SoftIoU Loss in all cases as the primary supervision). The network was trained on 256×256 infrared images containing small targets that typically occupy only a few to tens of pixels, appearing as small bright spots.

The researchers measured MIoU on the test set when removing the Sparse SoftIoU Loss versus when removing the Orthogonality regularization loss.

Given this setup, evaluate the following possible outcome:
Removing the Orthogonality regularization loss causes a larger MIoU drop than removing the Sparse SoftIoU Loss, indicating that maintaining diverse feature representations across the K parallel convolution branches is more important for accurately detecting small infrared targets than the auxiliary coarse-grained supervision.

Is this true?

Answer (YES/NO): NO